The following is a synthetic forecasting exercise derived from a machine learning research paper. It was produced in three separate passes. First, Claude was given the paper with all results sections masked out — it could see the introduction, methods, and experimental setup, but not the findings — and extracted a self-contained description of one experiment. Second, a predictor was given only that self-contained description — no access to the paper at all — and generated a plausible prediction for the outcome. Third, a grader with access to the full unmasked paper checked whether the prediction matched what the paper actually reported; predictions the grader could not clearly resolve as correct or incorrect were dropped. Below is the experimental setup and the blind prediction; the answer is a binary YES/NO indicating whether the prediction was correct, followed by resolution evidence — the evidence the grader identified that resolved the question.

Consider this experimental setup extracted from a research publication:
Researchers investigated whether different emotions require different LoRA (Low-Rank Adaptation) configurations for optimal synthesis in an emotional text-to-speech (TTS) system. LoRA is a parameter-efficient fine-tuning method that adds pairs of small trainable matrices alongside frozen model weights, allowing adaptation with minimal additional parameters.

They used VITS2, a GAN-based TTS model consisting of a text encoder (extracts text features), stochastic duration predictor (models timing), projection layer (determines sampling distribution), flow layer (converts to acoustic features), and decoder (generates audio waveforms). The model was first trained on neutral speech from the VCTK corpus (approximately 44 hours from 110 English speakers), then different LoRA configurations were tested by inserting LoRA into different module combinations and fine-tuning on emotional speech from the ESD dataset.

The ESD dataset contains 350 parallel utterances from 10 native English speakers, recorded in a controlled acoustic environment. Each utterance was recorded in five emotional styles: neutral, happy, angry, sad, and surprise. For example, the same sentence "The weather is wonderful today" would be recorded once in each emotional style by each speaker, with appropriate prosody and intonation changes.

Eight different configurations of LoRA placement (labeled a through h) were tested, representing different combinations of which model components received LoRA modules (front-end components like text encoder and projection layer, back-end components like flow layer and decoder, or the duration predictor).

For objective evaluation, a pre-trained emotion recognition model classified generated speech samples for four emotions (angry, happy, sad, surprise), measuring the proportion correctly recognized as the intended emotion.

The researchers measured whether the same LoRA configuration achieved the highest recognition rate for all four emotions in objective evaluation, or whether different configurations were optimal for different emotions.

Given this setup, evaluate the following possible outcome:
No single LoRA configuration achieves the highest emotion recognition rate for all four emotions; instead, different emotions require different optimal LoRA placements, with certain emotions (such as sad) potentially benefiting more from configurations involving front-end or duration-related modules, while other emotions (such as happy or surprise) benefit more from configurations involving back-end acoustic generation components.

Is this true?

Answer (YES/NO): NO